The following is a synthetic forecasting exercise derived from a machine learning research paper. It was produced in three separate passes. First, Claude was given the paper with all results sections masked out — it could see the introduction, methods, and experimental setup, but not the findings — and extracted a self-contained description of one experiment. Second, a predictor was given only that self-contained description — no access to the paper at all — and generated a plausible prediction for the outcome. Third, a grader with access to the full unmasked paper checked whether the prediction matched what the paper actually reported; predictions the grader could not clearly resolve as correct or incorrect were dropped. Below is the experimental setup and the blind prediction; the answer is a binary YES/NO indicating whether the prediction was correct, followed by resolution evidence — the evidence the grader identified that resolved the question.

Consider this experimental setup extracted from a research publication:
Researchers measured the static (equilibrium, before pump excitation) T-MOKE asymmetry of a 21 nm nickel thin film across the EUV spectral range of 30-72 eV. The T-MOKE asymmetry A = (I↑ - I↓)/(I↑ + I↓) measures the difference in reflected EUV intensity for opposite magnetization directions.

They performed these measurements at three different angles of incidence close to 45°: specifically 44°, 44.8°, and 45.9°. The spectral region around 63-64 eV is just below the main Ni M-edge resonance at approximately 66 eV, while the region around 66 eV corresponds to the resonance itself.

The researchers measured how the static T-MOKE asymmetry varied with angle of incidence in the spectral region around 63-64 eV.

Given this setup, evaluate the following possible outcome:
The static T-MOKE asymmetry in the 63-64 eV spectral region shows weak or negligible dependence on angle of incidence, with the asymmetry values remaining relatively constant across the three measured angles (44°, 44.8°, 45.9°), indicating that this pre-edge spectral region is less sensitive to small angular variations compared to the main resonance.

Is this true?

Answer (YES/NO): NO